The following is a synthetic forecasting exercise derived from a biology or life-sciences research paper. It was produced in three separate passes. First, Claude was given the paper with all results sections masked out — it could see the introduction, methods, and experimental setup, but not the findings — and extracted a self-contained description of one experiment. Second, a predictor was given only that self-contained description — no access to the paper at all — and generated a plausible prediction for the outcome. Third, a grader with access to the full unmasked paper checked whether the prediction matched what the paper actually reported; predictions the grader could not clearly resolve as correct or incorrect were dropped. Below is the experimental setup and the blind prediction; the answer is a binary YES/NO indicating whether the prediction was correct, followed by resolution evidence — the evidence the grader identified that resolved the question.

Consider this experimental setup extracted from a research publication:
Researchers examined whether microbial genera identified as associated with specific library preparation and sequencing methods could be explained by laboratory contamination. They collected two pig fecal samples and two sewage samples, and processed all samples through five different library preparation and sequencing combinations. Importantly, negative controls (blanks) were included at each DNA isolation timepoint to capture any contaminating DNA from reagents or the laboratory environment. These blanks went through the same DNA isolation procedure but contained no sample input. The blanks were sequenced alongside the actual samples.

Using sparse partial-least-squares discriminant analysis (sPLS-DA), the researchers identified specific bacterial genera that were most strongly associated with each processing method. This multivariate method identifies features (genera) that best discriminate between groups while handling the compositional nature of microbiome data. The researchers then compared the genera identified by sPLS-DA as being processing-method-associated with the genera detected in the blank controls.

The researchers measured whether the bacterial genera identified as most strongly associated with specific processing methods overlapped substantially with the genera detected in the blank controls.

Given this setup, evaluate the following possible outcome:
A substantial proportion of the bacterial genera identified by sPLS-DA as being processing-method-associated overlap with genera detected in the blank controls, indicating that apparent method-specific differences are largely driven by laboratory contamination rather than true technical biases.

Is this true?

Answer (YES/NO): NO